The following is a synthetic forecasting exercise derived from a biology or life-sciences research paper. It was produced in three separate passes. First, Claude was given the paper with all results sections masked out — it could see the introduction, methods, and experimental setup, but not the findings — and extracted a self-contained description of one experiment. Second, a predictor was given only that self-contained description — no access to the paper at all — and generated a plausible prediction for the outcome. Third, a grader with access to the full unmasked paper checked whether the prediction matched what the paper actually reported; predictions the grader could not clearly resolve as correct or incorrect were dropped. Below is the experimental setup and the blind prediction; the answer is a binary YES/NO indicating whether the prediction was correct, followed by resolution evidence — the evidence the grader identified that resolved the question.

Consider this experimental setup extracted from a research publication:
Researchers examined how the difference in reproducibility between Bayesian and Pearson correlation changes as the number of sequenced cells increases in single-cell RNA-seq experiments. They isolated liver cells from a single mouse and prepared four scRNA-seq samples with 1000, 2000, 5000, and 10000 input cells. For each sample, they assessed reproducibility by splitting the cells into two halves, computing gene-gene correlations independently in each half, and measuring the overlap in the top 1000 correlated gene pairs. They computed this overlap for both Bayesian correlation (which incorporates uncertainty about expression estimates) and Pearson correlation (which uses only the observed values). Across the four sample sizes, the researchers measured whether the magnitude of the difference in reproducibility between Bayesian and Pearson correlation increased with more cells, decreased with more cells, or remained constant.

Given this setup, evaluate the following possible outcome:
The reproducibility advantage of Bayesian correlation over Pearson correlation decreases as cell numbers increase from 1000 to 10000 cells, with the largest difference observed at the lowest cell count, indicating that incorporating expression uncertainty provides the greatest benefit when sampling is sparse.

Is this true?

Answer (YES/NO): YES